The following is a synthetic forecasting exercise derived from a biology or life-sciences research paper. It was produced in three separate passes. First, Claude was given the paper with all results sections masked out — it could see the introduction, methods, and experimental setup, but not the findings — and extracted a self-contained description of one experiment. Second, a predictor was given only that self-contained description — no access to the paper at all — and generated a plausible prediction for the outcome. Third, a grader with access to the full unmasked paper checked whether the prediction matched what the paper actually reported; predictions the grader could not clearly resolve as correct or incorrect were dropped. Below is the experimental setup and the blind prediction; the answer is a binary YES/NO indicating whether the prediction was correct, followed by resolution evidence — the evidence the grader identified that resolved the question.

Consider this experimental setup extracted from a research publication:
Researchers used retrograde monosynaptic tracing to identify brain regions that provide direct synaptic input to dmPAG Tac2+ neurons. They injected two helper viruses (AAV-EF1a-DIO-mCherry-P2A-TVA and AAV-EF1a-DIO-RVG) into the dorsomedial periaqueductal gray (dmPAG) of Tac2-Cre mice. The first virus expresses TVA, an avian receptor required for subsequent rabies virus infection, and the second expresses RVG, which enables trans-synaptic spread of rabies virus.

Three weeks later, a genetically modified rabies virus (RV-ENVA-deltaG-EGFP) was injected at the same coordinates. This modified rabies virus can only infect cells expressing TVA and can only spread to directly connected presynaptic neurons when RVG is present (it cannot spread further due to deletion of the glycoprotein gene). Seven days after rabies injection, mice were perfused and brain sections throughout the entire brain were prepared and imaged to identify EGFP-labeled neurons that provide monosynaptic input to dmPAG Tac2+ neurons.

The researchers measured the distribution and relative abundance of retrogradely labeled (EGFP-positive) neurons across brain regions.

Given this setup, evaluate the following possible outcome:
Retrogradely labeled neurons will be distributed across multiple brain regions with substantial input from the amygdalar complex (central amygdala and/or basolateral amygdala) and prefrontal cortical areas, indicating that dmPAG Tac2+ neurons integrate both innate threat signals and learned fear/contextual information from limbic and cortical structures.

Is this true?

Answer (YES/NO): NO